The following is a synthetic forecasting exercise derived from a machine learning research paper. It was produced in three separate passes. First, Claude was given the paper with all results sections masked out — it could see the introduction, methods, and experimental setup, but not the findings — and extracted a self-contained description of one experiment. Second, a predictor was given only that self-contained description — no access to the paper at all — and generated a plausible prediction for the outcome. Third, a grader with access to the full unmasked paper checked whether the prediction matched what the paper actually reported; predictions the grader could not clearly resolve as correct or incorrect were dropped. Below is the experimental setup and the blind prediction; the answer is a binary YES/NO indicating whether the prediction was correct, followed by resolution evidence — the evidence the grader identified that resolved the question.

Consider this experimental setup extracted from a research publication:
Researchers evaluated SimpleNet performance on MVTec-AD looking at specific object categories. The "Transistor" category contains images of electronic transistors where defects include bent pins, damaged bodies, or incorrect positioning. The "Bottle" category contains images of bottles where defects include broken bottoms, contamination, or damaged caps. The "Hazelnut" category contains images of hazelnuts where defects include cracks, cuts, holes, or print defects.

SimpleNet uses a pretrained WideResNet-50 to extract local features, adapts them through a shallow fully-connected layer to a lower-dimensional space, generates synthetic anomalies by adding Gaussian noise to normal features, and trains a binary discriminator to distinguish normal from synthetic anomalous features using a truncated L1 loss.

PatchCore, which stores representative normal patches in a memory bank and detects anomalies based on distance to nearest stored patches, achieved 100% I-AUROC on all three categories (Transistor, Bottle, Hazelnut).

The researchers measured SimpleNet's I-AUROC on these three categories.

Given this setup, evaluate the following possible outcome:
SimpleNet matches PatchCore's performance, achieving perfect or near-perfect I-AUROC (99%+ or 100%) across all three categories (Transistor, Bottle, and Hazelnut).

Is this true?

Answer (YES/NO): YES